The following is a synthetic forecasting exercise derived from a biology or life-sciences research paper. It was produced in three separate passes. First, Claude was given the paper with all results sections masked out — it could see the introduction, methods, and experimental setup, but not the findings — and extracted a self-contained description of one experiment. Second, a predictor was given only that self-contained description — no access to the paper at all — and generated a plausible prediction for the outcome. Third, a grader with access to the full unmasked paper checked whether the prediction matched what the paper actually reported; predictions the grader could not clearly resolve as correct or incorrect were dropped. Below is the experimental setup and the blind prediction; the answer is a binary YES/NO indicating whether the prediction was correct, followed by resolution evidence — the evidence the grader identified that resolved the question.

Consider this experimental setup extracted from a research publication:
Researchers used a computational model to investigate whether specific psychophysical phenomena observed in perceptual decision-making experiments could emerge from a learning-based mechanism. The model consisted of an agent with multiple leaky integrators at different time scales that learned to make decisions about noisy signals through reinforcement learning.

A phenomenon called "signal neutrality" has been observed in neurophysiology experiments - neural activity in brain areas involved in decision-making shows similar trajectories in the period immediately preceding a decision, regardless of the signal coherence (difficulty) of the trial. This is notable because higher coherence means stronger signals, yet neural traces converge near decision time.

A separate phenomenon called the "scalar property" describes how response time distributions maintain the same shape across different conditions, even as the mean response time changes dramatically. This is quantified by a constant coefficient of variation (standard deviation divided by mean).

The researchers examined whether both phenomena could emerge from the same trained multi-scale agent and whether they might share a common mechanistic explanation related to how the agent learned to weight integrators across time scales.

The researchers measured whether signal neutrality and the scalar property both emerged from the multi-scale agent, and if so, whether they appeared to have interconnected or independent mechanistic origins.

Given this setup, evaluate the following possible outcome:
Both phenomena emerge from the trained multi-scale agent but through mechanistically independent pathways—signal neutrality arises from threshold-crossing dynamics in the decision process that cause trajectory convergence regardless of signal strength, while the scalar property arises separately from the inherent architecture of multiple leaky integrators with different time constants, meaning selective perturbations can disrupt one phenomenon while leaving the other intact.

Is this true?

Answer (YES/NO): NO